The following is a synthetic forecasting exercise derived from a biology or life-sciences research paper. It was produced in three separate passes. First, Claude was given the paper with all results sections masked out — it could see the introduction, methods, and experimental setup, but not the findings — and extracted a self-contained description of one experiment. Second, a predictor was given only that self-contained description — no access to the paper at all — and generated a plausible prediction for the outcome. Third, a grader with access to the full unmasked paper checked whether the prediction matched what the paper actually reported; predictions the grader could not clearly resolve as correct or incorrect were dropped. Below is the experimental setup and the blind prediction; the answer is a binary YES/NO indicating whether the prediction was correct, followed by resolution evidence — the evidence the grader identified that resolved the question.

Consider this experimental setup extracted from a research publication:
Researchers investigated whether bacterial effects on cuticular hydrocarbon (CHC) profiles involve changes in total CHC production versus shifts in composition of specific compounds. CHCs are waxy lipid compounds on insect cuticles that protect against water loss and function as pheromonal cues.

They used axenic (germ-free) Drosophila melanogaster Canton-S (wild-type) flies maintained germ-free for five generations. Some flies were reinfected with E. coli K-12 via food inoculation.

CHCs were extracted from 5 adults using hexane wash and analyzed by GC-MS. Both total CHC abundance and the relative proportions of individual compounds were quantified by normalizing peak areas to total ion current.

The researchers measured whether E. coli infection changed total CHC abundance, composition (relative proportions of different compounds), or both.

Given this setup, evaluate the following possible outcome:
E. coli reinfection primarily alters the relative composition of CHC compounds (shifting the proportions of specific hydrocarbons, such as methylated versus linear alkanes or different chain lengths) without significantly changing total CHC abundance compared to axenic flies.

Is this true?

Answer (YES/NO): YES